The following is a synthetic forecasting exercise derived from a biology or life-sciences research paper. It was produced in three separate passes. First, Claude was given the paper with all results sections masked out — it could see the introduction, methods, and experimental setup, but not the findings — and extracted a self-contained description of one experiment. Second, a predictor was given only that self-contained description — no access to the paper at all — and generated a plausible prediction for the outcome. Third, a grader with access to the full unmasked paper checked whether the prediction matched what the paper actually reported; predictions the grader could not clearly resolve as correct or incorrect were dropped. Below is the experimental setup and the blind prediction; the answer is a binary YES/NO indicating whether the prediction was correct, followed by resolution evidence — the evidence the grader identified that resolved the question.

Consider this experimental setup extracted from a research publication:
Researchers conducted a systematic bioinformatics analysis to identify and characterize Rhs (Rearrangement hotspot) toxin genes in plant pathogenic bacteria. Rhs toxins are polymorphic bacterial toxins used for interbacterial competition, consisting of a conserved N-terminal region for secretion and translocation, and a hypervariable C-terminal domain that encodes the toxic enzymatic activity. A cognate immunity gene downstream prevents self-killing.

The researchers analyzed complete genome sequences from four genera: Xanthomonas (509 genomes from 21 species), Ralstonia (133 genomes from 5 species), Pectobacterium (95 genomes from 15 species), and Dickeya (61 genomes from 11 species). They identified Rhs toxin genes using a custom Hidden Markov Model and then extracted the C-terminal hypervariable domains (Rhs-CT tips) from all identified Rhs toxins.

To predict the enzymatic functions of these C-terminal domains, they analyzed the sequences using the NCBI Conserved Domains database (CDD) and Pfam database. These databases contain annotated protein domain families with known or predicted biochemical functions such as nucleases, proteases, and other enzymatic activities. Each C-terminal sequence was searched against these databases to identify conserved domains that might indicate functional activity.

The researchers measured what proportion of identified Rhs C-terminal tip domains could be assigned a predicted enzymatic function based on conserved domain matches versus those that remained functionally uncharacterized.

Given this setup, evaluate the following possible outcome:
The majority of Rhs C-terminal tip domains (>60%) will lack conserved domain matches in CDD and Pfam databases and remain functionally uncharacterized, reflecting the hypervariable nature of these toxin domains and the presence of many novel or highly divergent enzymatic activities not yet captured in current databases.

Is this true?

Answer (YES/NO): YES